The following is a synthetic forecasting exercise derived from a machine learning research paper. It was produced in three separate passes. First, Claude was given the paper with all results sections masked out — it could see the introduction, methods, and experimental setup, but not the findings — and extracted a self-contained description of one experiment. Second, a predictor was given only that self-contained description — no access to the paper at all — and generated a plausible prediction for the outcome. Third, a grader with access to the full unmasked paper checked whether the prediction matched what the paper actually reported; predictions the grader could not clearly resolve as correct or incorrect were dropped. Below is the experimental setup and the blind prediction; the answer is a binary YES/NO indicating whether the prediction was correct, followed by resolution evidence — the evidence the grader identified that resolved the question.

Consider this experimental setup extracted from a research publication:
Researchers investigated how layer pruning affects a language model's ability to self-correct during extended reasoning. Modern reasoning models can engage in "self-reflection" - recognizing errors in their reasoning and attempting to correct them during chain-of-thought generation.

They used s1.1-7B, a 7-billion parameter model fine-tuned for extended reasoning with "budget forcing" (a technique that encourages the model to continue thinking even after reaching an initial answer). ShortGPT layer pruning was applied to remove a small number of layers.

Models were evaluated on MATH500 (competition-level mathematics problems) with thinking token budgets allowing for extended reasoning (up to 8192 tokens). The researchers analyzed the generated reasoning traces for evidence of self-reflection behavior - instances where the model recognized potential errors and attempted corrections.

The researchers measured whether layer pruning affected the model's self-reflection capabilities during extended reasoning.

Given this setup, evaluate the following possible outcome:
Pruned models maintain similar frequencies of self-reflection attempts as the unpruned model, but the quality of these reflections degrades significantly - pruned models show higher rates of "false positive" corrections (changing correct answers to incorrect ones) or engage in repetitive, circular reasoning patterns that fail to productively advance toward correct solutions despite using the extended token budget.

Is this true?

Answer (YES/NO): NO